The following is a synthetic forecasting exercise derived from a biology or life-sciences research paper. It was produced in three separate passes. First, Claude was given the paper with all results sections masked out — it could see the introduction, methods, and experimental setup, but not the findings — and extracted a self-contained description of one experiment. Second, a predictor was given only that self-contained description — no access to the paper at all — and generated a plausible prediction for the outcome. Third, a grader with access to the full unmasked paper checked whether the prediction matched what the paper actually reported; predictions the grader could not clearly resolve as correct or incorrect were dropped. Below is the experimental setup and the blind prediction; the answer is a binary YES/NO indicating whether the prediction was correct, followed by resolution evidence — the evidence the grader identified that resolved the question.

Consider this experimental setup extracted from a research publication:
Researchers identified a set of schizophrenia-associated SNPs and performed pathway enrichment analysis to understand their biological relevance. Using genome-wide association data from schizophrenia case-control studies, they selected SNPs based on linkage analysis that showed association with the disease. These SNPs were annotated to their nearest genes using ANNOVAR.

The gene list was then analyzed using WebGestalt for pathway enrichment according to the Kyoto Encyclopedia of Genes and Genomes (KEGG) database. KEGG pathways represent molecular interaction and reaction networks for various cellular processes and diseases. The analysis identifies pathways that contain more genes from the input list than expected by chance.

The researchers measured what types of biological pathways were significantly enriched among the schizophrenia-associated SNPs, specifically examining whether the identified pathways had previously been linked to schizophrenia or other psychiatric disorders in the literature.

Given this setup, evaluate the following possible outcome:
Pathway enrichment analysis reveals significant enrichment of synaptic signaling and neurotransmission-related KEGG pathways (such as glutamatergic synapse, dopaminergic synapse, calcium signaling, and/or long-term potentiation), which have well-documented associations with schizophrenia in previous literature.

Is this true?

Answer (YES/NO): YES